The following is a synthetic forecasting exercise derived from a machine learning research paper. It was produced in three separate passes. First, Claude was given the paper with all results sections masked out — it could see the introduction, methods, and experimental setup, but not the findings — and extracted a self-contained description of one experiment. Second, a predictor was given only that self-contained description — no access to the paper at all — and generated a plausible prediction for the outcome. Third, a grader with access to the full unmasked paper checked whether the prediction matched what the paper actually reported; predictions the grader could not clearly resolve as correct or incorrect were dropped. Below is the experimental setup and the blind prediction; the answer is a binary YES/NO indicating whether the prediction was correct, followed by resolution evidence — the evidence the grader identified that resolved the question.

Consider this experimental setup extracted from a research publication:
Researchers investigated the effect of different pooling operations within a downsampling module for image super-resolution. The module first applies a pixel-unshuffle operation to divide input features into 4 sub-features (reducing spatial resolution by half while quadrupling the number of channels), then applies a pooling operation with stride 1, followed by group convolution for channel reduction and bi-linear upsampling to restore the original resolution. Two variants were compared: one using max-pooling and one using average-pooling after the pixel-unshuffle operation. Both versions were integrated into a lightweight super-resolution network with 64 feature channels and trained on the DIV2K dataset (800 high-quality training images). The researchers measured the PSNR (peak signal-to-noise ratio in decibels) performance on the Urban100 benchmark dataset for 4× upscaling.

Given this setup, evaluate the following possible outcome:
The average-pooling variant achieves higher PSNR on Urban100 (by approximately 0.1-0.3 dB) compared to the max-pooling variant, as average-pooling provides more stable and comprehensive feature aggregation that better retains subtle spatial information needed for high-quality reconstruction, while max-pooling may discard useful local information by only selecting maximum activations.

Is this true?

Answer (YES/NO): NO